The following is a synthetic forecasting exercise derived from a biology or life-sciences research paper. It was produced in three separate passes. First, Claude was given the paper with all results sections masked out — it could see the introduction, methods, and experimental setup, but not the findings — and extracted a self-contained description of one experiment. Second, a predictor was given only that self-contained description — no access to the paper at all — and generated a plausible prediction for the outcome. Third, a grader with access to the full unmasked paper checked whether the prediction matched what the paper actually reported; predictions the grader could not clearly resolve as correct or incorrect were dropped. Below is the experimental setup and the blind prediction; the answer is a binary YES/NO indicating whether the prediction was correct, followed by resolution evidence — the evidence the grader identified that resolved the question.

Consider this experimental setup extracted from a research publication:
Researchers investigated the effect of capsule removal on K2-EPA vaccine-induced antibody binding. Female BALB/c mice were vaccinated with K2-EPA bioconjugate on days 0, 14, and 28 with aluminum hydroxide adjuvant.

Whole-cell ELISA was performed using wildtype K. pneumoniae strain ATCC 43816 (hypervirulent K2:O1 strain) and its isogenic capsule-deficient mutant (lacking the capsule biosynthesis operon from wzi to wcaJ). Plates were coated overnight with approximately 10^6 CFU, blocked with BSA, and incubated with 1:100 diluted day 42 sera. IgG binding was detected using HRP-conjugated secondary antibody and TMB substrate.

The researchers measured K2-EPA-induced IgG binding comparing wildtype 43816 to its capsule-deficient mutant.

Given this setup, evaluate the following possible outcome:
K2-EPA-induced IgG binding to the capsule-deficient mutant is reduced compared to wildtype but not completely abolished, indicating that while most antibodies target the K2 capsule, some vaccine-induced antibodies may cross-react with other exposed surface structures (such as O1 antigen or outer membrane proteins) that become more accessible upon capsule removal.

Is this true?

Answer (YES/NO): NO